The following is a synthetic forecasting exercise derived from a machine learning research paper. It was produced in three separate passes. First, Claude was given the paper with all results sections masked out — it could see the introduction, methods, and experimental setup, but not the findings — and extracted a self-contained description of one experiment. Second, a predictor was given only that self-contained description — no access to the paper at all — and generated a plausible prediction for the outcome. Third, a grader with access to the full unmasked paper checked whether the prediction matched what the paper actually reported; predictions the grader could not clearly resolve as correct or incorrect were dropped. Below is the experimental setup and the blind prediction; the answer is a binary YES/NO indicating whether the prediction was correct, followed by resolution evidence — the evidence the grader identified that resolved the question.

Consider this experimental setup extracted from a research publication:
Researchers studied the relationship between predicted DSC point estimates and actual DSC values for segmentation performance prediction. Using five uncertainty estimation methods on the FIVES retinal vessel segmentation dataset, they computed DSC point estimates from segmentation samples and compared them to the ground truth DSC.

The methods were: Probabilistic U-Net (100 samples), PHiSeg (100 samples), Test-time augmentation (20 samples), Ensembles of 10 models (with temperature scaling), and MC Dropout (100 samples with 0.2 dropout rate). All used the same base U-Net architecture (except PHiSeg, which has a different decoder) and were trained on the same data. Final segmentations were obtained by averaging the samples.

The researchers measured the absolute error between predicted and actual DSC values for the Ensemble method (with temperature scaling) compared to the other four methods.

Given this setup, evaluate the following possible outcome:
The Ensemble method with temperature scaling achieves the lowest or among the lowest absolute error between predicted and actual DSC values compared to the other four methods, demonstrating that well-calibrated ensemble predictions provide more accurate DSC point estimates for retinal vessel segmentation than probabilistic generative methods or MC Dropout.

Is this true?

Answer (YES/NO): NO